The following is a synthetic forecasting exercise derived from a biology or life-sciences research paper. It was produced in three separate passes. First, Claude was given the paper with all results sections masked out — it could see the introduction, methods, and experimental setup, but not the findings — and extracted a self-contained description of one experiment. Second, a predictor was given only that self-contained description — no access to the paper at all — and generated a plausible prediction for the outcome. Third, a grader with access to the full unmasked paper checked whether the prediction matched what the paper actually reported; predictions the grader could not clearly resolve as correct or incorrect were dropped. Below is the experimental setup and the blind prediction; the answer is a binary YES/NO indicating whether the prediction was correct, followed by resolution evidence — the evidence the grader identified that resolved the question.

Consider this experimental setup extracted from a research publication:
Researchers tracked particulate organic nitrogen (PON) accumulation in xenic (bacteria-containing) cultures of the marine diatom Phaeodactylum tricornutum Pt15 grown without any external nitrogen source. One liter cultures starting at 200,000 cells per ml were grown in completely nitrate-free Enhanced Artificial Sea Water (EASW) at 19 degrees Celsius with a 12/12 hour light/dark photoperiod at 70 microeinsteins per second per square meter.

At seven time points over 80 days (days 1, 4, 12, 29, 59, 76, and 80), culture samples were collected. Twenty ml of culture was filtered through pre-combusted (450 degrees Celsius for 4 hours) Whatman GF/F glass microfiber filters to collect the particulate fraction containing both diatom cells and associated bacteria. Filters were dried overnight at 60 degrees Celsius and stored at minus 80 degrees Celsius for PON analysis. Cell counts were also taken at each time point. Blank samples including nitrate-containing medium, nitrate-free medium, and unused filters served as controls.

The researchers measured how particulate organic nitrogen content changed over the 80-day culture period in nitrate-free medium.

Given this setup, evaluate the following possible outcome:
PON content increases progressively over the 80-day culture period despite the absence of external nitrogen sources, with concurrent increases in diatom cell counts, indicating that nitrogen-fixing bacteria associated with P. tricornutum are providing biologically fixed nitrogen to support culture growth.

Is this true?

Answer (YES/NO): NO